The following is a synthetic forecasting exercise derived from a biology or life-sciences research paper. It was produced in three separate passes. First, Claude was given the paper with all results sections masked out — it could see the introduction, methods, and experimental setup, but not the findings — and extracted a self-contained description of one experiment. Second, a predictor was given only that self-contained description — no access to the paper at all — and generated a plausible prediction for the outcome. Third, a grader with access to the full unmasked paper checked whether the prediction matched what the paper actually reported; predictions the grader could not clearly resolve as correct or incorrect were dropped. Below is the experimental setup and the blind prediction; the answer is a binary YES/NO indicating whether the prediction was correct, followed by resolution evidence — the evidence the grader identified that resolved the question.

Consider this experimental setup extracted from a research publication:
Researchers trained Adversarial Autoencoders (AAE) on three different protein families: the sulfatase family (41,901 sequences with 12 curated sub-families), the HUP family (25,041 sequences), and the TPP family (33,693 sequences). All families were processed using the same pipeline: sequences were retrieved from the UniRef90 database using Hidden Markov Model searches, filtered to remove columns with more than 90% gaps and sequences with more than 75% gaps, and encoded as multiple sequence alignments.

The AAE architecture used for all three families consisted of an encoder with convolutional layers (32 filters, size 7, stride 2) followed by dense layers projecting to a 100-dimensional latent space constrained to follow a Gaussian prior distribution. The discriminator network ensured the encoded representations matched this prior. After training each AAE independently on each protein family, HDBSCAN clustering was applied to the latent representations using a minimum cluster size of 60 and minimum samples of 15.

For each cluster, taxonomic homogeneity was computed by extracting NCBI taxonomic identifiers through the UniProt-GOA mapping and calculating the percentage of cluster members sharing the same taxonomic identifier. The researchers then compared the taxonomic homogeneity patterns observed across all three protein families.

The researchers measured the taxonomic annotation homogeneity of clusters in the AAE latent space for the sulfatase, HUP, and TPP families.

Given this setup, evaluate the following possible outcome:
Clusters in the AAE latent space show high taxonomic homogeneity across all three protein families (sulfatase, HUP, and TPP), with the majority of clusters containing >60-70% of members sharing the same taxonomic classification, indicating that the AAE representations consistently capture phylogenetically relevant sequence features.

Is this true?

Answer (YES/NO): NO